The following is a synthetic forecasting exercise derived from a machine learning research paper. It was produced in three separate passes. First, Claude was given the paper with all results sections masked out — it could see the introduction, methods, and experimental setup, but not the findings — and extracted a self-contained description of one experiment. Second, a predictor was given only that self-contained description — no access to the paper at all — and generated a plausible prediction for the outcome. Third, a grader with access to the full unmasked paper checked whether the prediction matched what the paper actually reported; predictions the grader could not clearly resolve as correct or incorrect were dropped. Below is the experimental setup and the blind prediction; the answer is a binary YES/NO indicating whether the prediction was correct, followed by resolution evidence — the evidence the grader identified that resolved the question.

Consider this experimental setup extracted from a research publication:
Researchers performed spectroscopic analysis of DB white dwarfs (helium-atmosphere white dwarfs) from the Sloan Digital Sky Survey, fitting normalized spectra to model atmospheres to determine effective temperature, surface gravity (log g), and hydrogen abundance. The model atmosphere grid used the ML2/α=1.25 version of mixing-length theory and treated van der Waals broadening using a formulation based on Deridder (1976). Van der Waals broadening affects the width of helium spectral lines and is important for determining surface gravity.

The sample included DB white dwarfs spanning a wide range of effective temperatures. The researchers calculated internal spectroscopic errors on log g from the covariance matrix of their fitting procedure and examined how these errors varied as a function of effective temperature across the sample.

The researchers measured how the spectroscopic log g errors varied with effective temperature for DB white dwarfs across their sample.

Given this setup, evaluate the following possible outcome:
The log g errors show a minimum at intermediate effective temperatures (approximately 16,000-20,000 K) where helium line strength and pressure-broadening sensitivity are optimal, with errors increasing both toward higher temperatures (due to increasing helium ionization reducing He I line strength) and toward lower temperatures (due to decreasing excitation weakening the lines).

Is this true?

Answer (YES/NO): NO